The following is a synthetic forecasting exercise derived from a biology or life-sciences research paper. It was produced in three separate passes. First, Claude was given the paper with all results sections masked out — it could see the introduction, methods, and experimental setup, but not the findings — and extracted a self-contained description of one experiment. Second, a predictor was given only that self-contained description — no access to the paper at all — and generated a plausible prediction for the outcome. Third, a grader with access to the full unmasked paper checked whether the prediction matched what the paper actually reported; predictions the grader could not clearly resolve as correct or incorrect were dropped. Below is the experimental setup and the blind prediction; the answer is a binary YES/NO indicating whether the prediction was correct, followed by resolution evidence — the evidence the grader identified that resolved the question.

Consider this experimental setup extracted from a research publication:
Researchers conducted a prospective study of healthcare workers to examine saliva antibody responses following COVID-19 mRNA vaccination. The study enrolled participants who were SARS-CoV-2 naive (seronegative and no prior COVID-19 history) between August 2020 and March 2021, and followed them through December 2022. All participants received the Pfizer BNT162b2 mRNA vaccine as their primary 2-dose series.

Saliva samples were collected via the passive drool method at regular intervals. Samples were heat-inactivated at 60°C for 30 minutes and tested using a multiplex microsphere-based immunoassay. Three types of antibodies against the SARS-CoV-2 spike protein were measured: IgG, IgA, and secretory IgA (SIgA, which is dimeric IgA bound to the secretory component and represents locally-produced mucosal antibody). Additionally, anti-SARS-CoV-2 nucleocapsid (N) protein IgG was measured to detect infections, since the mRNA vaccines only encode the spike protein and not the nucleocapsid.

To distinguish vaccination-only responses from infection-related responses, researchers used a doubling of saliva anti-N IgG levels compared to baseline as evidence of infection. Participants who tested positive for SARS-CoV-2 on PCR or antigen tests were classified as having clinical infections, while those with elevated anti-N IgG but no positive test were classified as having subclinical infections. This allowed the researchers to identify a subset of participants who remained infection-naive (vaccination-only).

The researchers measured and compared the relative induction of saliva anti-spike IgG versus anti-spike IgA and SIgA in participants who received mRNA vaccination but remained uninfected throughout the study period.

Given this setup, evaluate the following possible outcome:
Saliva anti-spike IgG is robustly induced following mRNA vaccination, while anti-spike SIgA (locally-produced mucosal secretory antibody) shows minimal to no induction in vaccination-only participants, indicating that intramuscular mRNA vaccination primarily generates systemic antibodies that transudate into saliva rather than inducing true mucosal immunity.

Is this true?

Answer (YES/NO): YES